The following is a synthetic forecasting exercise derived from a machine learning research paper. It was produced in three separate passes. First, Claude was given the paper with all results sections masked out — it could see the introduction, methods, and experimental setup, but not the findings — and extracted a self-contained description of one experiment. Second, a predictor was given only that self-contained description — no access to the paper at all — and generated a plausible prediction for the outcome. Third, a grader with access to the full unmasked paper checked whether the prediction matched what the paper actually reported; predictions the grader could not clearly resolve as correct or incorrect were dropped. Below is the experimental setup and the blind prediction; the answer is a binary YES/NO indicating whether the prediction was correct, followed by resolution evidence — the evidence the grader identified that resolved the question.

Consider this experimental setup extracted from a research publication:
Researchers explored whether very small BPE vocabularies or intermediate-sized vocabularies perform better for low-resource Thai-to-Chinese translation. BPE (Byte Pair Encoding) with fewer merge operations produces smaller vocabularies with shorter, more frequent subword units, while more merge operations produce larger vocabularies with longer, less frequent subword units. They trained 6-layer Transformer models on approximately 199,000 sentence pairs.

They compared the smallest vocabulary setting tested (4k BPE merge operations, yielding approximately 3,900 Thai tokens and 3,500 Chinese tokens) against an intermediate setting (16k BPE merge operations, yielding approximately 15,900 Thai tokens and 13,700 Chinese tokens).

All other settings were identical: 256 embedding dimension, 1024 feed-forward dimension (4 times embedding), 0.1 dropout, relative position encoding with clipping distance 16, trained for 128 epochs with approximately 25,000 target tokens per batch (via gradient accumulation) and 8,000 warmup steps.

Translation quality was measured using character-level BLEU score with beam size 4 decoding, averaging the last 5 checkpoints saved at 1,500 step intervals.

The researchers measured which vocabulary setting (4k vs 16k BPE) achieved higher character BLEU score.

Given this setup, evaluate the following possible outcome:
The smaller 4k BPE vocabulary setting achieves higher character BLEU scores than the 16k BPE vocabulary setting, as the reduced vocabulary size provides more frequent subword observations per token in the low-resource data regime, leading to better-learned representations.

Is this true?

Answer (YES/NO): NO